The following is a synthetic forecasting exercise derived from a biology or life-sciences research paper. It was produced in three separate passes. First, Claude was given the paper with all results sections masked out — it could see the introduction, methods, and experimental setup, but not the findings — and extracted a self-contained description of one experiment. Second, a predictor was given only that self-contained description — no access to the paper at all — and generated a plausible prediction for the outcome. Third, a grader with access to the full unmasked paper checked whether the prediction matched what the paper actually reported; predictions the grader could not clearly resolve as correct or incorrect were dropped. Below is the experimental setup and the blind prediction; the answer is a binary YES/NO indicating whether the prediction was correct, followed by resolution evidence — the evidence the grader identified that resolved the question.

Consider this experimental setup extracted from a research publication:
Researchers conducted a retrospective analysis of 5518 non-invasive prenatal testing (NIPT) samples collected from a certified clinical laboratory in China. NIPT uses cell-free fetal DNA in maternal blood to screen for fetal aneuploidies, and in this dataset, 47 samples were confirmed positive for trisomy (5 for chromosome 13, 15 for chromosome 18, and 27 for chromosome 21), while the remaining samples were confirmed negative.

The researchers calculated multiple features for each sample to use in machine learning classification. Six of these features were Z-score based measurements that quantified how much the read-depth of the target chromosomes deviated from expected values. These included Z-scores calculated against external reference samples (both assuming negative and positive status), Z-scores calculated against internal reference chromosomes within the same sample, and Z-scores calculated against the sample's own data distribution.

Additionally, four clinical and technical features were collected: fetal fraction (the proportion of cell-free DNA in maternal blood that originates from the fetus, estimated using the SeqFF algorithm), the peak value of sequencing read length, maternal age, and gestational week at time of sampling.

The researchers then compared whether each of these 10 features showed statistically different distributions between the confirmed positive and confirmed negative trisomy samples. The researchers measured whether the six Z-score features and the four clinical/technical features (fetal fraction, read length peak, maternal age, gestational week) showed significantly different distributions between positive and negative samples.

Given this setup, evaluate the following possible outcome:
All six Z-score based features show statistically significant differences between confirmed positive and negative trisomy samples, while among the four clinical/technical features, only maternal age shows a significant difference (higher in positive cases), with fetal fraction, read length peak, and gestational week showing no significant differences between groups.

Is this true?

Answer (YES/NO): NO